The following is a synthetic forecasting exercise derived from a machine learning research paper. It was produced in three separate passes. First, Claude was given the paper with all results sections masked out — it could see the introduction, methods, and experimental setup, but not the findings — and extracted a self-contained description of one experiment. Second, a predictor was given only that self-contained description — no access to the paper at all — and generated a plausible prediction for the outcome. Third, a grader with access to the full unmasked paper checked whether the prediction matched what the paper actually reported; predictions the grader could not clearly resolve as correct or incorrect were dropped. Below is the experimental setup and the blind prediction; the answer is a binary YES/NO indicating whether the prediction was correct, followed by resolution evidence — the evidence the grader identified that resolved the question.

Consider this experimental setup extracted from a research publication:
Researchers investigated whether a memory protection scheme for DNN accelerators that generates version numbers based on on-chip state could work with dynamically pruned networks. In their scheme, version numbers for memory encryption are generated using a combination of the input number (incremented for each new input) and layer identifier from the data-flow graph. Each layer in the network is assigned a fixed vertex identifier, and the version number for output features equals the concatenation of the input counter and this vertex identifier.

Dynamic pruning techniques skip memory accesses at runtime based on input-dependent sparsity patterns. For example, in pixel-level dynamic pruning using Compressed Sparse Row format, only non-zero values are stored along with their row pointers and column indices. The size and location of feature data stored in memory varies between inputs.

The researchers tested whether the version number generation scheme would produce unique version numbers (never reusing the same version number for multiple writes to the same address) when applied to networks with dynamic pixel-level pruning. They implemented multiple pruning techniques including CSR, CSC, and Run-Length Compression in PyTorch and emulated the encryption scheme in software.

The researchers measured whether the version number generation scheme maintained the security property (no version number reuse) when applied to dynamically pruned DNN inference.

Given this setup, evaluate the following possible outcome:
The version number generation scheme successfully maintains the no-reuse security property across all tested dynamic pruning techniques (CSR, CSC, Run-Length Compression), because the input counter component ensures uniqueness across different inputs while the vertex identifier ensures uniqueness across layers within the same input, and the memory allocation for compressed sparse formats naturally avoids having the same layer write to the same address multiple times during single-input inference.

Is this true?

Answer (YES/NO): YES